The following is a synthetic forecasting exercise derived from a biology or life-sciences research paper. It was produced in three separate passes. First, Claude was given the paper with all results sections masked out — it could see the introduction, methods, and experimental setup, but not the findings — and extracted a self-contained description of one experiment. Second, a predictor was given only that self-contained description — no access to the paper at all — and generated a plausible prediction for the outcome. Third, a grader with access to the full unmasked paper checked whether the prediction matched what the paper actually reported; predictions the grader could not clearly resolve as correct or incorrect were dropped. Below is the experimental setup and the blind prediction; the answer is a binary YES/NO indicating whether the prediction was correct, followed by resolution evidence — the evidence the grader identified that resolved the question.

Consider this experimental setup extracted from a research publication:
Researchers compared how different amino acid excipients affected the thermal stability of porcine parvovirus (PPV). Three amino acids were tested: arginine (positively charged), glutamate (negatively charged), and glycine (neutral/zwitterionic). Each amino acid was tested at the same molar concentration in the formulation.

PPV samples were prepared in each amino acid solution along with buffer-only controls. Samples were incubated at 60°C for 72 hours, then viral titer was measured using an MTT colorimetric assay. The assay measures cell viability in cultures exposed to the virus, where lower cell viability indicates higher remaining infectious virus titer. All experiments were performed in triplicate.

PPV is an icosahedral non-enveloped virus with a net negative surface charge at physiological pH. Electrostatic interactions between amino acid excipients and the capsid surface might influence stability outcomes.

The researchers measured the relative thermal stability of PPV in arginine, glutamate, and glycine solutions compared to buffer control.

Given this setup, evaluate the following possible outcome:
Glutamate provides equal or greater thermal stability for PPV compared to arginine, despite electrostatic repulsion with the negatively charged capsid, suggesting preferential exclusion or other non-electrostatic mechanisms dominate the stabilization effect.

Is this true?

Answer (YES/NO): YES